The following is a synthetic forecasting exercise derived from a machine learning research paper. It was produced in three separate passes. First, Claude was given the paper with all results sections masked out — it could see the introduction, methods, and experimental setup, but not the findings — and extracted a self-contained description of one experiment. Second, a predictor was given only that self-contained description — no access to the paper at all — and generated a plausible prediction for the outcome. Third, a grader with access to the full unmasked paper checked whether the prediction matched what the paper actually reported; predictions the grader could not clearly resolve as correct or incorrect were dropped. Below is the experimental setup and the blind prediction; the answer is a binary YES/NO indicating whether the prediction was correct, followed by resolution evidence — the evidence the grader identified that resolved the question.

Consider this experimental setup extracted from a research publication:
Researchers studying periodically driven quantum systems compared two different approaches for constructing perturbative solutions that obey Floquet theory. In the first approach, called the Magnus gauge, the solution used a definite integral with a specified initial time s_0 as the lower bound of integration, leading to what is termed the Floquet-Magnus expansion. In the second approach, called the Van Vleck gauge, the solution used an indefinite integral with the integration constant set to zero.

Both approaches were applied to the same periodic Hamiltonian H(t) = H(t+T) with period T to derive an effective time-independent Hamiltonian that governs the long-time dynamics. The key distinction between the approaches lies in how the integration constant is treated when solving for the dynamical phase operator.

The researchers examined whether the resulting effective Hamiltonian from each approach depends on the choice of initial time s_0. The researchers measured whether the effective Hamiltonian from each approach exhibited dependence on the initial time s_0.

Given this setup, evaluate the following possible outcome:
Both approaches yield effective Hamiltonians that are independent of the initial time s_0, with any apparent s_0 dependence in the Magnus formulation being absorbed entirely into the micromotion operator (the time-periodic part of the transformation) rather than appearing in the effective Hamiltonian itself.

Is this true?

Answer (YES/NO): NO